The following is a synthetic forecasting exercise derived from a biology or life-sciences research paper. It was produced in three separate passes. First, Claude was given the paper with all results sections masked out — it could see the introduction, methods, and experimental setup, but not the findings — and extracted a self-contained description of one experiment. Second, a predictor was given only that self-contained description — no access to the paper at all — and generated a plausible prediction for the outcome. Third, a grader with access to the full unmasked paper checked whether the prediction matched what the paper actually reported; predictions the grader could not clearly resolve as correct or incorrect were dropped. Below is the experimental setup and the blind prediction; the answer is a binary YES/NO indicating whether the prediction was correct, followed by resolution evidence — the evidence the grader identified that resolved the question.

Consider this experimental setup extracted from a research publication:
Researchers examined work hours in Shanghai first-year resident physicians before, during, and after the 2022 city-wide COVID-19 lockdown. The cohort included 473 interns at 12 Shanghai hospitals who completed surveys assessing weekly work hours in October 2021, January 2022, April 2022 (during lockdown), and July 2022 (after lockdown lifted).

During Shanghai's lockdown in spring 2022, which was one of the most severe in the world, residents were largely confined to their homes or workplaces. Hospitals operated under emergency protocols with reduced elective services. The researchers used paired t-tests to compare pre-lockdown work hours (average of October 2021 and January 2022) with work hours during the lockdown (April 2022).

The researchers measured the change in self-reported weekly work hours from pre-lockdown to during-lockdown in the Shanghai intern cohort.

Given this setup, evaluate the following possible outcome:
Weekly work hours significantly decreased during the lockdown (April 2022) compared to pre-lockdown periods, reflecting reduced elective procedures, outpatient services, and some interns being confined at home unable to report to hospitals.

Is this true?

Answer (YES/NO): YES